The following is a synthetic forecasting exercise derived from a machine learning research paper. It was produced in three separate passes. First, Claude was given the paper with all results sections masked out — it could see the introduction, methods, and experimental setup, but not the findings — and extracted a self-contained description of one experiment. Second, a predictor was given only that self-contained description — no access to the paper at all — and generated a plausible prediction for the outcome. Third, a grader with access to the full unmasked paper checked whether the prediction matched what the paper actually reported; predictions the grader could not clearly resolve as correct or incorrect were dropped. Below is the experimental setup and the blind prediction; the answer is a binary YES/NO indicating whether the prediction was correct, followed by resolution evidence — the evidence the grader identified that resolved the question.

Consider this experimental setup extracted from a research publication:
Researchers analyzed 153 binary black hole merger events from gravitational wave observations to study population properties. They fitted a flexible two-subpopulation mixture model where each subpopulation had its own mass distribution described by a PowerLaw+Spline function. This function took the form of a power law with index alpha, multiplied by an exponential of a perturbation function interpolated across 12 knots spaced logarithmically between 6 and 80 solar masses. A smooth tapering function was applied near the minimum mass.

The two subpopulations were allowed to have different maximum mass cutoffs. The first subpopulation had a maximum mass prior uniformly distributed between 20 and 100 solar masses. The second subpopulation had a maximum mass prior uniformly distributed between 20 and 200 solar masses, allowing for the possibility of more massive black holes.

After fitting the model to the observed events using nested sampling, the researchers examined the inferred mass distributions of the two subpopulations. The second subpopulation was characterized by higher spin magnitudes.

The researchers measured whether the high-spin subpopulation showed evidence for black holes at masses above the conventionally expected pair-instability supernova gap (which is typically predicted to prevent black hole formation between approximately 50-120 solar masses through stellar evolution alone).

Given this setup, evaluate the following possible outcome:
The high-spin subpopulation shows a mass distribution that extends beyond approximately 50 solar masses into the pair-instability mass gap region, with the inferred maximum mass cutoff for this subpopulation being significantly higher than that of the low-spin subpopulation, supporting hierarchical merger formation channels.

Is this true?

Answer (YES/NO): YES